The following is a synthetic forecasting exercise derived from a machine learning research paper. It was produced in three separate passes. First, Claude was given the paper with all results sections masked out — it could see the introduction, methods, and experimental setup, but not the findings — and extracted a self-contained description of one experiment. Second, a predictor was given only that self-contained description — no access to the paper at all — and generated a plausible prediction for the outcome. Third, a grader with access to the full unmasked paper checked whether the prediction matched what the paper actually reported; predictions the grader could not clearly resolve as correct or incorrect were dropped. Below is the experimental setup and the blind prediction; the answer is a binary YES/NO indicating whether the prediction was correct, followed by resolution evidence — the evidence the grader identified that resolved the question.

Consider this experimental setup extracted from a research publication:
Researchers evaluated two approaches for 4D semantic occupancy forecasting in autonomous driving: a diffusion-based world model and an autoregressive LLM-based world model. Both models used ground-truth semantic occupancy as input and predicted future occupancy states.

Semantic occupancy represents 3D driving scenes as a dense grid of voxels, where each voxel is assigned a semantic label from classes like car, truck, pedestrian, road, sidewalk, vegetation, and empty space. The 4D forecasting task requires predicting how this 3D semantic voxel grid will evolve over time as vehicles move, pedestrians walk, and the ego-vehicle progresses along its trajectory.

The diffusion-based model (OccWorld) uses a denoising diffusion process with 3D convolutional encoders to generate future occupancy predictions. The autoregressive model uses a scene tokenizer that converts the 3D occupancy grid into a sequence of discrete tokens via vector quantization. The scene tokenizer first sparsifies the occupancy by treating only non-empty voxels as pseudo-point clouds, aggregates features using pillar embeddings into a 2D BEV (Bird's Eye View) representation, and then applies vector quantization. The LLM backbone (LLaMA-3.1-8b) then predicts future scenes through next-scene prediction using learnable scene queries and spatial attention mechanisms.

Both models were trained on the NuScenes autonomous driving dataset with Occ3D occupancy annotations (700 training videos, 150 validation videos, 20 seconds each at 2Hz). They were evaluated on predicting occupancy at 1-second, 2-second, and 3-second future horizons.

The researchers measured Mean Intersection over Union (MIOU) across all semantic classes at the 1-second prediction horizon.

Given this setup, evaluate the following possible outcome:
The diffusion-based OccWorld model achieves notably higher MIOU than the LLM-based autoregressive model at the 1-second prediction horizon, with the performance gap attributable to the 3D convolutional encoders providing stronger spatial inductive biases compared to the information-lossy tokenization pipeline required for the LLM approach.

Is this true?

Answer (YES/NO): NO